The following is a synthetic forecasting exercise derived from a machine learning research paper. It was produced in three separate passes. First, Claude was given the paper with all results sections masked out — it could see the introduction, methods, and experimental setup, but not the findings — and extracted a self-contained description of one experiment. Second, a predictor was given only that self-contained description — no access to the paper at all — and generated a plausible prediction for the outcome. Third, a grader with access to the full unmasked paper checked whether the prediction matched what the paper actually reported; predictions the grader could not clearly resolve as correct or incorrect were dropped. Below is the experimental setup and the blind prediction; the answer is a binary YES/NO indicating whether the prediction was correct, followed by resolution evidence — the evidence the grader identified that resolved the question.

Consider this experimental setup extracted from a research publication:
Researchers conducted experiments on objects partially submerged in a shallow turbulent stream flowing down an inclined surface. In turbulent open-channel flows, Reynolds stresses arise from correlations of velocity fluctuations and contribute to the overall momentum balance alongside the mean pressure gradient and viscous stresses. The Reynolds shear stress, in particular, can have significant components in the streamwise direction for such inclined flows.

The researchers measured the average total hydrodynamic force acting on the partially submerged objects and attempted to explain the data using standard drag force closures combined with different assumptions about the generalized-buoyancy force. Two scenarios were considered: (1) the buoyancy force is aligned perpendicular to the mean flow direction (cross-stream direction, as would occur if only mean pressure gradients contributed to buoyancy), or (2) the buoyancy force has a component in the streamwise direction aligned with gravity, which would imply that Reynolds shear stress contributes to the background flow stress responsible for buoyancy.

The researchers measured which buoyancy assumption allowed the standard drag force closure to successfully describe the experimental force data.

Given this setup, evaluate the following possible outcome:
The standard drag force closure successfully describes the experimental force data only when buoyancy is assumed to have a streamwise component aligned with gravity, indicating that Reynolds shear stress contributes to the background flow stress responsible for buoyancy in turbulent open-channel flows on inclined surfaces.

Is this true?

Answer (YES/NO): YES